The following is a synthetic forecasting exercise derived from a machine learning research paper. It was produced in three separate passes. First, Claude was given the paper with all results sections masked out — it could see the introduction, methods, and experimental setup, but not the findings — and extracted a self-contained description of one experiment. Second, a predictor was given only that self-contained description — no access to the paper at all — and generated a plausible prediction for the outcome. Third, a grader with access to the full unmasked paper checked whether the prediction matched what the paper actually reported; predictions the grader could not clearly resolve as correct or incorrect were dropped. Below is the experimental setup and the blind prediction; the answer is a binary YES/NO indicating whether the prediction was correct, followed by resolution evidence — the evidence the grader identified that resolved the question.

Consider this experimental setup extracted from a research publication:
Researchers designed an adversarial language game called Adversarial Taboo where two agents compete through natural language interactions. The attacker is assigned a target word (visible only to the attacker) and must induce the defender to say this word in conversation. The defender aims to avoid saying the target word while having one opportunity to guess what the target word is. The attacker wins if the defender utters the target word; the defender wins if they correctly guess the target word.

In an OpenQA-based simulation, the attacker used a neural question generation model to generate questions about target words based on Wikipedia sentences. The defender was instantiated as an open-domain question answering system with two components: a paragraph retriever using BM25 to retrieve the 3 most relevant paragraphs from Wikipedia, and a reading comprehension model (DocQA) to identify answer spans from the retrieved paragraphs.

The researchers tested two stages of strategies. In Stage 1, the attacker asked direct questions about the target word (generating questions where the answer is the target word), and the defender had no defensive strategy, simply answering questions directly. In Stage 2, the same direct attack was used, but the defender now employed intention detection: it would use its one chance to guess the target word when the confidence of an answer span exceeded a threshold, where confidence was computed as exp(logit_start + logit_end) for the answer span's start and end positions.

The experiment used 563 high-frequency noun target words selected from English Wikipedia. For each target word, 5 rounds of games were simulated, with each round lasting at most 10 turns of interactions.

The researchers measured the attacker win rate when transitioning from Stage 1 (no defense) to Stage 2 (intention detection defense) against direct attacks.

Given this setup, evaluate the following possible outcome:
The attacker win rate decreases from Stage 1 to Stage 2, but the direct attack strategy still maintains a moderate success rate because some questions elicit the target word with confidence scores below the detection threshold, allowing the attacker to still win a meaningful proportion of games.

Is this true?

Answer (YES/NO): NO